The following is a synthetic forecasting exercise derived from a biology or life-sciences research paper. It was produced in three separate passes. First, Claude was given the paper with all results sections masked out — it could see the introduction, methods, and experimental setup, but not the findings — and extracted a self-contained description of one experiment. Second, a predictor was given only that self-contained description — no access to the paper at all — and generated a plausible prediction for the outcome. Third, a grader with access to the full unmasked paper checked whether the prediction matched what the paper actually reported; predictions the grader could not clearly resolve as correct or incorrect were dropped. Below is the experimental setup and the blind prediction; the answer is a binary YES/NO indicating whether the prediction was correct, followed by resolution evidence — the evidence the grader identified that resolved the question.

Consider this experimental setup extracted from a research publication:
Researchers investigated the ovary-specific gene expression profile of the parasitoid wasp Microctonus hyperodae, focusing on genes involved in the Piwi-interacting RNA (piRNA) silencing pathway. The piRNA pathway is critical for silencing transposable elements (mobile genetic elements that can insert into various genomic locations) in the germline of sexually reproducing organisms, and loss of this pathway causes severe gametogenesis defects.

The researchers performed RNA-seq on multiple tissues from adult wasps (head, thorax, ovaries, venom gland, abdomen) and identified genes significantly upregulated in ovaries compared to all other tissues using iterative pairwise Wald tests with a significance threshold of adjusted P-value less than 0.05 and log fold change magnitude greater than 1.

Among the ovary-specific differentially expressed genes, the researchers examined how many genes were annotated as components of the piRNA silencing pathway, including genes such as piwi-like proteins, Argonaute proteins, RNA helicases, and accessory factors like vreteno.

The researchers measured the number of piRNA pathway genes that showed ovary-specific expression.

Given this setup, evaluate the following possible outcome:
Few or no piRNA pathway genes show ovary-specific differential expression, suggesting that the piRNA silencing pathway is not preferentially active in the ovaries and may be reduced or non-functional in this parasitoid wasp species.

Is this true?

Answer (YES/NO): NO